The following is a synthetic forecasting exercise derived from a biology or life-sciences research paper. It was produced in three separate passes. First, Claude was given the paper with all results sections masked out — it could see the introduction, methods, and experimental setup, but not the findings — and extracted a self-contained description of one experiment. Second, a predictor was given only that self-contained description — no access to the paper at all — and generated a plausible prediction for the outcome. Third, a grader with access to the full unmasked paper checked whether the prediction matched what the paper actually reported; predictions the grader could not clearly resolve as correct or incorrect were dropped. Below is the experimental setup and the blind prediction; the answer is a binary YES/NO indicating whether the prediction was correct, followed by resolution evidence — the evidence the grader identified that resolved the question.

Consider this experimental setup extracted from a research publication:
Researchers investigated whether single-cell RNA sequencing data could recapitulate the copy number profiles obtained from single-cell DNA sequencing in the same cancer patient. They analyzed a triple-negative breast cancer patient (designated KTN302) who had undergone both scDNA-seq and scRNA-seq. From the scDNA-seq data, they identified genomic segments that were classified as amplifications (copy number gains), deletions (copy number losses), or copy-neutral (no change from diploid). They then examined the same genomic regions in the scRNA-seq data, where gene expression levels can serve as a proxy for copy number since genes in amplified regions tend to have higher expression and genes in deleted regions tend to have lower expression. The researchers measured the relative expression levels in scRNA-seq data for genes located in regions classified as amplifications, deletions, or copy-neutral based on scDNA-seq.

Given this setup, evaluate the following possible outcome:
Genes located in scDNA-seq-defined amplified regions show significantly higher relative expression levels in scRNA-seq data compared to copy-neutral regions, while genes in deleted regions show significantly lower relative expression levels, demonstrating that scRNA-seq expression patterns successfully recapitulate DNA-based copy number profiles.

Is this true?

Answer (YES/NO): YES